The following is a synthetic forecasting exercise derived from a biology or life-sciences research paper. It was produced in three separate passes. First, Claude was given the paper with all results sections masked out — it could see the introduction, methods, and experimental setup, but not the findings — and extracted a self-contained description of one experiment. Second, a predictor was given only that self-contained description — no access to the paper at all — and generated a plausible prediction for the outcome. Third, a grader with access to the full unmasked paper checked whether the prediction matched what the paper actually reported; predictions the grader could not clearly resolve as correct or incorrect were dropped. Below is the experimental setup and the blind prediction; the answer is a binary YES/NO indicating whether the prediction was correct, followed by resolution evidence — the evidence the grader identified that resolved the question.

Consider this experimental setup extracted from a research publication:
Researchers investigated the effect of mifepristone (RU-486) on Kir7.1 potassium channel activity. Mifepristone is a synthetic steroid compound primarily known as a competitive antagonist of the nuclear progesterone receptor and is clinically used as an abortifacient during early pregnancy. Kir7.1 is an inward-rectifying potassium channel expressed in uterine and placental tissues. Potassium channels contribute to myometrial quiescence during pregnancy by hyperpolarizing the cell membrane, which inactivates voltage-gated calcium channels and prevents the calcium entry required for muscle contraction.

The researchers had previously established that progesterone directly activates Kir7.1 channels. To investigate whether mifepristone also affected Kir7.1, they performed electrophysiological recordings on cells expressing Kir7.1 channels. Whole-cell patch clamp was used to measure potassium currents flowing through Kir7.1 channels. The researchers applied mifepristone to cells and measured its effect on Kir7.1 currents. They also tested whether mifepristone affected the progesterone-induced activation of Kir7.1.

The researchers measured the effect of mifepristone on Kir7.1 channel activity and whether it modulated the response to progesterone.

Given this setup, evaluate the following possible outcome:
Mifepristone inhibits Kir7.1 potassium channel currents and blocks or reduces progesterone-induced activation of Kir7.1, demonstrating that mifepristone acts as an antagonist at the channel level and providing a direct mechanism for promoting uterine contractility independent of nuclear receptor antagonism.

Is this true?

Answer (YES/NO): YES